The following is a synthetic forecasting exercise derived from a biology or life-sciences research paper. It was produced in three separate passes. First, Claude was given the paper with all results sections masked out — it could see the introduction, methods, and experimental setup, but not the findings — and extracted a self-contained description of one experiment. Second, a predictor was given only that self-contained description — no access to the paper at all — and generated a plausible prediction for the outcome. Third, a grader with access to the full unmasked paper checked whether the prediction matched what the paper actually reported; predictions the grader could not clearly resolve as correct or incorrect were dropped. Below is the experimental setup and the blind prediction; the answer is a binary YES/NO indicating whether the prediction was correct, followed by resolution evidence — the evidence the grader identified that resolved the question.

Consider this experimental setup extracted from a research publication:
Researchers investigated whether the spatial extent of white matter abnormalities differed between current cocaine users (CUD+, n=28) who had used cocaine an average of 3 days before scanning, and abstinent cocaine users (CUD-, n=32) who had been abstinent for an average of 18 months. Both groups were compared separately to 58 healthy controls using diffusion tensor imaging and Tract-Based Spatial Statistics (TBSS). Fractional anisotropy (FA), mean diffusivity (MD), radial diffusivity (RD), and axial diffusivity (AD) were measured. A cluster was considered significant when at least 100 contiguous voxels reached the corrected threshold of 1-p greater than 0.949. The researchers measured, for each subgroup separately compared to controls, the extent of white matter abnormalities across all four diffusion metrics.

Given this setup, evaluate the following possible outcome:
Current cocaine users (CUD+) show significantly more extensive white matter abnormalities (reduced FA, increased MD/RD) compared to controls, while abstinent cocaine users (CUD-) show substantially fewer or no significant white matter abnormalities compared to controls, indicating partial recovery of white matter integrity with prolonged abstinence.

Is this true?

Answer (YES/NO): YES